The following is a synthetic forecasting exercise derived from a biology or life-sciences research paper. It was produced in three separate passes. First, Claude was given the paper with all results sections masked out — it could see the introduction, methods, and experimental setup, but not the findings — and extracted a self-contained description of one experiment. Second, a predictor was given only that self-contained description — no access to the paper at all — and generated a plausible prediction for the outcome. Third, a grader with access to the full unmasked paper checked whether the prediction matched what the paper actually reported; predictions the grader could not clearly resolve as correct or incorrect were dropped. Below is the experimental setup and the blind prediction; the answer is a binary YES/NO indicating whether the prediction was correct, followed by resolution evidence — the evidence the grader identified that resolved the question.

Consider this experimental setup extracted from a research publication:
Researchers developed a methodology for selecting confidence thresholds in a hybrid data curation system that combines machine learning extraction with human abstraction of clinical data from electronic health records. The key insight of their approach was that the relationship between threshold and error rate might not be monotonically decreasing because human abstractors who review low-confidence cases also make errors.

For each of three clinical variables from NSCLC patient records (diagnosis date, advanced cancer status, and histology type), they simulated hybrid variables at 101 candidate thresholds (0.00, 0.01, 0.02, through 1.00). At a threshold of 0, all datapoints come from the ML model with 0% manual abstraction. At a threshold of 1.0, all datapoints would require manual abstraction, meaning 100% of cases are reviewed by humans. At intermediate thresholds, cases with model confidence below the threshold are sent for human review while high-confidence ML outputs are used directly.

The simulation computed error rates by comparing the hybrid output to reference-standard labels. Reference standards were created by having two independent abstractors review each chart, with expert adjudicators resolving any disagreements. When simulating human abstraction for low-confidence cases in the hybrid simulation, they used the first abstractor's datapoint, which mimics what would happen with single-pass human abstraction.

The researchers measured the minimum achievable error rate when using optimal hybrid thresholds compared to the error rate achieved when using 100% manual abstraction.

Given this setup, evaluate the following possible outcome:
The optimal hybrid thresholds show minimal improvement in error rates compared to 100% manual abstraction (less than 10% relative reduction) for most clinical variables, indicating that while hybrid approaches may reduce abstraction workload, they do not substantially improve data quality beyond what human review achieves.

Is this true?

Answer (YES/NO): NO